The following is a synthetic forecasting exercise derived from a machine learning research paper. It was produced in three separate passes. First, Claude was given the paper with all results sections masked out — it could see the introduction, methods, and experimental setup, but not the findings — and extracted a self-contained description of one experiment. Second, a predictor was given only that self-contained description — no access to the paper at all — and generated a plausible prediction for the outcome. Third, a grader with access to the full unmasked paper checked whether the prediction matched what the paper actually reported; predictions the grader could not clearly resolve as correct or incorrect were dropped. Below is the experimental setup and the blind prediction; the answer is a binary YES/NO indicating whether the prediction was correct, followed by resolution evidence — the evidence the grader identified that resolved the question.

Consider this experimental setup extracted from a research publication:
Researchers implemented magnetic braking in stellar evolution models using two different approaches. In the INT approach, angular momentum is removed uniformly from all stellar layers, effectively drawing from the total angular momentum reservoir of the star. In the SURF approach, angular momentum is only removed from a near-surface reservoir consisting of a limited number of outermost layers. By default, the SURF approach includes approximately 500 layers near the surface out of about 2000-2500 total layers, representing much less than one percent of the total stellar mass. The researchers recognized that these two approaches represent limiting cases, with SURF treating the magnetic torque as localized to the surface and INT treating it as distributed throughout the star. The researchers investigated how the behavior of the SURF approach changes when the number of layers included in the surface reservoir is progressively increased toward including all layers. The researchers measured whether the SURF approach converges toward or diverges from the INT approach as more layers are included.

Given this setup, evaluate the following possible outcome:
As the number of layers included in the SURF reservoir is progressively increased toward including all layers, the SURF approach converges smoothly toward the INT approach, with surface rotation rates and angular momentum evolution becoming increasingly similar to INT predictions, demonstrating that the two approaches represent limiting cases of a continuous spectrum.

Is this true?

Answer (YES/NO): YES